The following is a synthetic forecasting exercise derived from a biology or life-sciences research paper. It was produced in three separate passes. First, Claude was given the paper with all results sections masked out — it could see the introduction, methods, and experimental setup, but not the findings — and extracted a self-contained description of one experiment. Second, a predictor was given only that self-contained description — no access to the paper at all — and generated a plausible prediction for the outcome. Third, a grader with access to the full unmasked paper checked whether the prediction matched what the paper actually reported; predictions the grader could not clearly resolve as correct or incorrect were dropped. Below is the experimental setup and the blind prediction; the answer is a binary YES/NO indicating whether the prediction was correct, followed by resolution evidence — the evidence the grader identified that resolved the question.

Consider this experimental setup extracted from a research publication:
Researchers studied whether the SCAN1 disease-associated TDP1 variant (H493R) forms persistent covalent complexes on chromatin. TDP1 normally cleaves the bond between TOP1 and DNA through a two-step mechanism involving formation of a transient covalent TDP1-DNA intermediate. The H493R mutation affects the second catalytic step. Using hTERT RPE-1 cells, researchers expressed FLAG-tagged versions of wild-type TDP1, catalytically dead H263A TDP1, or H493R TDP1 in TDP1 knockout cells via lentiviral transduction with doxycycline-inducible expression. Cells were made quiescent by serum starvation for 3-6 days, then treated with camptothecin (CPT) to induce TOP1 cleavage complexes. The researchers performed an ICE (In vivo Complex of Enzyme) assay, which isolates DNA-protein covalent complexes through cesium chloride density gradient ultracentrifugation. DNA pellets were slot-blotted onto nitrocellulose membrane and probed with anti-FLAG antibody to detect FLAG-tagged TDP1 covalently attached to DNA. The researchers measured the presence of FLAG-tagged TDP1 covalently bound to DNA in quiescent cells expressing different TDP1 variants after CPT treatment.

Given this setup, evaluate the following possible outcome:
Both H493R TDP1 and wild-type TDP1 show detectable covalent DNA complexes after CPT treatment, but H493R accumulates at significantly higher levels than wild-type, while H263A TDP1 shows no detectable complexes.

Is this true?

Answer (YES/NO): NO